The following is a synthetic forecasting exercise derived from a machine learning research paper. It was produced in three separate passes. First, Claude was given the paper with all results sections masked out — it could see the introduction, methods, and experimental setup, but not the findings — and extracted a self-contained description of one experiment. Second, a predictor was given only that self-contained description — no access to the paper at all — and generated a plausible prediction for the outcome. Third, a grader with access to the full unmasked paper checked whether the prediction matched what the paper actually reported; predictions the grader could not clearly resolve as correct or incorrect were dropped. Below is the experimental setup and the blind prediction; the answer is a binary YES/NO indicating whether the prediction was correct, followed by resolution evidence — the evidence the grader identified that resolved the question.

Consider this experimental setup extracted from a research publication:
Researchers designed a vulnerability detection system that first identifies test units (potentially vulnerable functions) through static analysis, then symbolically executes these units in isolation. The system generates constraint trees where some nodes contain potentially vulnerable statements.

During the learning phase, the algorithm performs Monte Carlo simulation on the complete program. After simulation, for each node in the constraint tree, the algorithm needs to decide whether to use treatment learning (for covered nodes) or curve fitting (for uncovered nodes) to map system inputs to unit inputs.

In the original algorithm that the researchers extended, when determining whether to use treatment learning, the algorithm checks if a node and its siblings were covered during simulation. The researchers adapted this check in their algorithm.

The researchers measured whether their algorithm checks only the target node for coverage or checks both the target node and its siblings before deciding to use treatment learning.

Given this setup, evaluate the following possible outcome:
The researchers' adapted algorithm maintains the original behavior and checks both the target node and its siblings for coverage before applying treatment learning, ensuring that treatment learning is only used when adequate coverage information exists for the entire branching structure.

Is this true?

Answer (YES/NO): YES